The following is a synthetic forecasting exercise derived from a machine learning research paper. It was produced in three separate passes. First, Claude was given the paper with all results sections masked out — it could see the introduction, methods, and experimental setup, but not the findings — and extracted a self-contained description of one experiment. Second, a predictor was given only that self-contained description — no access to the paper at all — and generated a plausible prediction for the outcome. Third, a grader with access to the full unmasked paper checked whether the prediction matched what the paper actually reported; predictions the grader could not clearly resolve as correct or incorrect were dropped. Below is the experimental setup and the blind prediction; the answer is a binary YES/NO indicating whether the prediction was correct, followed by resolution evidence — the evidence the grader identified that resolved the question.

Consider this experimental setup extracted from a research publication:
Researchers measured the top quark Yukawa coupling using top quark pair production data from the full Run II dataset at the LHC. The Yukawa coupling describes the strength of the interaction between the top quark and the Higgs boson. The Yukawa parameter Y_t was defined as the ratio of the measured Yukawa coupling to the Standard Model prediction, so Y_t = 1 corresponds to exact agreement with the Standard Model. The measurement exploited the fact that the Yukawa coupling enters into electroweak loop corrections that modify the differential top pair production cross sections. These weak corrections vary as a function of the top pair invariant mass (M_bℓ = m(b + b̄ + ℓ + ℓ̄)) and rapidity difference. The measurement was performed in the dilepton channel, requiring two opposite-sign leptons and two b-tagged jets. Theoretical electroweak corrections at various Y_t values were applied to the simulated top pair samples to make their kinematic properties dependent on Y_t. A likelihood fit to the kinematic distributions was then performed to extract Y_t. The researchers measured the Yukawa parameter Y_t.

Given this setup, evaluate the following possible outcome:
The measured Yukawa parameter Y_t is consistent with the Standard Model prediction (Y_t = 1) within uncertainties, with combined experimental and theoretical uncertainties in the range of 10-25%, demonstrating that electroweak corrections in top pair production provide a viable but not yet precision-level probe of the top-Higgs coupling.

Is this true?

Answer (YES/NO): NO